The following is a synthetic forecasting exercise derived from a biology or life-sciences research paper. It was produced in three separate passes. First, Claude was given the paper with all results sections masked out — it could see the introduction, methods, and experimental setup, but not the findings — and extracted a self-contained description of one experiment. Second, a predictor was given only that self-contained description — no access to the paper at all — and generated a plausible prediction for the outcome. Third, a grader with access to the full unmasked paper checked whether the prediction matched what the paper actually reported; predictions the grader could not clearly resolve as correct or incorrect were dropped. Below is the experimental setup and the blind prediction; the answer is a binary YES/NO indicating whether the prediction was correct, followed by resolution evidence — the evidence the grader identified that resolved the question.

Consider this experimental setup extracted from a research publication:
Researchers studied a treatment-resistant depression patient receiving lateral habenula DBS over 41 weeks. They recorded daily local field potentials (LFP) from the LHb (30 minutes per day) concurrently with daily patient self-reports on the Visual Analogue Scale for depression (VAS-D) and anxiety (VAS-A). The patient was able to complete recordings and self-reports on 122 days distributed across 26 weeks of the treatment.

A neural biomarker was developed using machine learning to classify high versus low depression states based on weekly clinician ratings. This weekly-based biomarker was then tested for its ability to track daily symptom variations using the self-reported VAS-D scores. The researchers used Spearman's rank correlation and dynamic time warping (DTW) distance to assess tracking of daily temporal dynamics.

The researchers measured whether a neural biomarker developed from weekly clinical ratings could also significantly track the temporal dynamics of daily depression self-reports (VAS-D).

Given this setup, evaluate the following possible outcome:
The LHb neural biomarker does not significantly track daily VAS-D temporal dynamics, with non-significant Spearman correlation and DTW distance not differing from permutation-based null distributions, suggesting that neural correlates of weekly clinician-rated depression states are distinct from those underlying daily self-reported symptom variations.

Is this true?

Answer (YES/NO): NO